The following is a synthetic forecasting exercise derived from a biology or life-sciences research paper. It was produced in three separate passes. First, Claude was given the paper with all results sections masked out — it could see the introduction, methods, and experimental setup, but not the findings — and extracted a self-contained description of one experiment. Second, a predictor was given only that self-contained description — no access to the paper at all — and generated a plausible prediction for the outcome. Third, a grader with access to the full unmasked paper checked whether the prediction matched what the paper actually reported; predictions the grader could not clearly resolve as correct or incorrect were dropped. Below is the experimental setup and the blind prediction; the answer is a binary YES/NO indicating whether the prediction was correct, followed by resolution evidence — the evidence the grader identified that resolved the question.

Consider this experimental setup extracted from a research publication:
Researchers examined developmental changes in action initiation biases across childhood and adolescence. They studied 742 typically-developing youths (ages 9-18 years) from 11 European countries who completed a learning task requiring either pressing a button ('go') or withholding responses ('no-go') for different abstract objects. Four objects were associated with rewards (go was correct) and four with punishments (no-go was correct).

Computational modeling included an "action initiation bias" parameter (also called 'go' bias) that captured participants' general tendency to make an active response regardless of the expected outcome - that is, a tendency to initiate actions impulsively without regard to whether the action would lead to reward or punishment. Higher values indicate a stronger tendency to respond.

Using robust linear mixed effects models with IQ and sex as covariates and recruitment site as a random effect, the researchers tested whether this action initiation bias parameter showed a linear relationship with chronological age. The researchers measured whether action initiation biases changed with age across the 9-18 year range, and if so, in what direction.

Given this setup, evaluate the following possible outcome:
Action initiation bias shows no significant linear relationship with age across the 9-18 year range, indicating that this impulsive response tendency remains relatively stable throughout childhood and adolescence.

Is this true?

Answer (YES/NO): NO